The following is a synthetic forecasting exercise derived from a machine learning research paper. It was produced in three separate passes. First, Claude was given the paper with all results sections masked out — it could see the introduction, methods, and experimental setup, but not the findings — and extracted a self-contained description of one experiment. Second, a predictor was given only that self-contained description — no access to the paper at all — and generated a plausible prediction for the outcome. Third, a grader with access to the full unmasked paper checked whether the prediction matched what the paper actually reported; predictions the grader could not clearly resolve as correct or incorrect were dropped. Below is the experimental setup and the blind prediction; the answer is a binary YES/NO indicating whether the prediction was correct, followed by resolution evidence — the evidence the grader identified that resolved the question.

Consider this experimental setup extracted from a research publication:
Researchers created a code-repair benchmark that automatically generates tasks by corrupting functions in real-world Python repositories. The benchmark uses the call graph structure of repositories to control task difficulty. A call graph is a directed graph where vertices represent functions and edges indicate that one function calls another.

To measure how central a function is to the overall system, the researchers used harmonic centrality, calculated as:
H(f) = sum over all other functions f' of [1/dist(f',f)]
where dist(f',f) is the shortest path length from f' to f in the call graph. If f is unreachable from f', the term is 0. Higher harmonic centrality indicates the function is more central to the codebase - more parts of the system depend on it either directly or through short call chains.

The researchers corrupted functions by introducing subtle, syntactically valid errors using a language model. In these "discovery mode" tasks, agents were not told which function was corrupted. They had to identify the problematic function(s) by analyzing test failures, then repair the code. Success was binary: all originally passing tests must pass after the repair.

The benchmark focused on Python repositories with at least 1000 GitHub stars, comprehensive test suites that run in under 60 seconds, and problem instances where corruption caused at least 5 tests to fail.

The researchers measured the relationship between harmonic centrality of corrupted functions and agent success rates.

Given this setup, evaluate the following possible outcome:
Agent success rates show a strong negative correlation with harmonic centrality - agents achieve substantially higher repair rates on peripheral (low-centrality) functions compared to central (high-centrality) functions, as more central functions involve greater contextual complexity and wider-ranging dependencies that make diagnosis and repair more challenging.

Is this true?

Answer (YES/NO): NO